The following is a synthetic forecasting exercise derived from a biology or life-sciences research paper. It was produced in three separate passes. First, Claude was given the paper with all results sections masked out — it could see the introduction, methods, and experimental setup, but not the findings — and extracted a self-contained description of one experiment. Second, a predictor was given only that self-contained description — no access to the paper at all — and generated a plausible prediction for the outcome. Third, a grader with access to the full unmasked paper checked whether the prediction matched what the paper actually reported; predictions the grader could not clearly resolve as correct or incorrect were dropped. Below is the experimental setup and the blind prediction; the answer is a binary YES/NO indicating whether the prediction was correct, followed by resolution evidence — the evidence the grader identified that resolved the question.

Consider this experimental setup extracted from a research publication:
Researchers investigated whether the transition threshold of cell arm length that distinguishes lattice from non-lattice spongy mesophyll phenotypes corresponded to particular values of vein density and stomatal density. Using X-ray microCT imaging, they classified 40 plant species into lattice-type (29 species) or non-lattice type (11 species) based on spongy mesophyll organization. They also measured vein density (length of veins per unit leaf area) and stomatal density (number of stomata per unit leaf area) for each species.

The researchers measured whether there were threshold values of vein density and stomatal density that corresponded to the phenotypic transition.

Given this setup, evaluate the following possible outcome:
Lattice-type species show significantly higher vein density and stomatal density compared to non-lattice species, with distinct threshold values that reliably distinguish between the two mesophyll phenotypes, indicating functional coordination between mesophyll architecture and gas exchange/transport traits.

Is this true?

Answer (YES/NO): NO